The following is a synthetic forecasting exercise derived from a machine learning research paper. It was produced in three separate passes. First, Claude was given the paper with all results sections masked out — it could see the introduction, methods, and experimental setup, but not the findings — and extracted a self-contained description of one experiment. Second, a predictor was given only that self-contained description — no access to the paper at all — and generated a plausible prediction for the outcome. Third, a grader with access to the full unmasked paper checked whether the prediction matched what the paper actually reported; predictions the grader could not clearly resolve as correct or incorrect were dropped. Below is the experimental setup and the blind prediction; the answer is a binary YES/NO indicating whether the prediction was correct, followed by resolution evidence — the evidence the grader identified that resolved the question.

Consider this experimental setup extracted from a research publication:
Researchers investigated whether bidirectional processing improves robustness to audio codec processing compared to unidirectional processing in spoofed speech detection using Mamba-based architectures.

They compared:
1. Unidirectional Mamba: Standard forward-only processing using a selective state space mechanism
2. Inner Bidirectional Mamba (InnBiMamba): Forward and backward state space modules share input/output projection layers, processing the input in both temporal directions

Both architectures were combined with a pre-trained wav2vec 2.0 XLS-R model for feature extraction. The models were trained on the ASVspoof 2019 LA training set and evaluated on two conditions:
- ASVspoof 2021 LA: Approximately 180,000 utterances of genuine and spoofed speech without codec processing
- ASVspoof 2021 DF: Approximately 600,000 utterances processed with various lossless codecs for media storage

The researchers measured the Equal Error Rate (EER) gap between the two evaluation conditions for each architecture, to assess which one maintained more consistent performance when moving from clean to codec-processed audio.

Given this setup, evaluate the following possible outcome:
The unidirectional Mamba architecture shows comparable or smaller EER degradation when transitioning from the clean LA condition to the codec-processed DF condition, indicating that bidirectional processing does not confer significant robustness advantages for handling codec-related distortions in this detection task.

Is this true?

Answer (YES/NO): NO